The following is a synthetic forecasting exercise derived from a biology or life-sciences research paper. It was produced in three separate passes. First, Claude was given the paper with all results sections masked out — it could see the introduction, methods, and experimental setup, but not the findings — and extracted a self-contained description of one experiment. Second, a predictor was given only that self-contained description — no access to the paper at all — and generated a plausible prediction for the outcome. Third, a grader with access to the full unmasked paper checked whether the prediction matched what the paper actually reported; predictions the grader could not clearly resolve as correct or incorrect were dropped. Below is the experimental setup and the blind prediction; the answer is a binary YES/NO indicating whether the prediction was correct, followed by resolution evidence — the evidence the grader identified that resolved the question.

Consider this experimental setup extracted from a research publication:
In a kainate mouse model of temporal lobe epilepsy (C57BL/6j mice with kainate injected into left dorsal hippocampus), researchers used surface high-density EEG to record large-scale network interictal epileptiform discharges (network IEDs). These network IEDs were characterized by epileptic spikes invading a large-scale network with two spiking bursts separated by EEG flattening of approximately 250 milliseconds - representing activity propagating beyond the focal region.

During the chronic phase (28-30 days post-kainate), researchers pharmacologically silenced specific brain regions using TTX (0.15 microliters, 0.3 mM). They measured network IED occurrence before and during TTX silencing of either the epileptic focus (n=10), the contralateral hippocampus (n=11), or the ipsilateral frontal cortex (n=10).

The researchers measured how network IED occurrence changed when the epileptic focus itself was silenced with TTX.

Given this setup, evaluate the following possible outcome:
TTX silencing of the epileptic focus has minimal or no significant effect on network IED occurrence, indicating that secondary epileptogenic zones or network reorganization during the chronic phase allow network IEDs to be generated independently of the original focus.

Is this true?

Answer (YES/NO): YES